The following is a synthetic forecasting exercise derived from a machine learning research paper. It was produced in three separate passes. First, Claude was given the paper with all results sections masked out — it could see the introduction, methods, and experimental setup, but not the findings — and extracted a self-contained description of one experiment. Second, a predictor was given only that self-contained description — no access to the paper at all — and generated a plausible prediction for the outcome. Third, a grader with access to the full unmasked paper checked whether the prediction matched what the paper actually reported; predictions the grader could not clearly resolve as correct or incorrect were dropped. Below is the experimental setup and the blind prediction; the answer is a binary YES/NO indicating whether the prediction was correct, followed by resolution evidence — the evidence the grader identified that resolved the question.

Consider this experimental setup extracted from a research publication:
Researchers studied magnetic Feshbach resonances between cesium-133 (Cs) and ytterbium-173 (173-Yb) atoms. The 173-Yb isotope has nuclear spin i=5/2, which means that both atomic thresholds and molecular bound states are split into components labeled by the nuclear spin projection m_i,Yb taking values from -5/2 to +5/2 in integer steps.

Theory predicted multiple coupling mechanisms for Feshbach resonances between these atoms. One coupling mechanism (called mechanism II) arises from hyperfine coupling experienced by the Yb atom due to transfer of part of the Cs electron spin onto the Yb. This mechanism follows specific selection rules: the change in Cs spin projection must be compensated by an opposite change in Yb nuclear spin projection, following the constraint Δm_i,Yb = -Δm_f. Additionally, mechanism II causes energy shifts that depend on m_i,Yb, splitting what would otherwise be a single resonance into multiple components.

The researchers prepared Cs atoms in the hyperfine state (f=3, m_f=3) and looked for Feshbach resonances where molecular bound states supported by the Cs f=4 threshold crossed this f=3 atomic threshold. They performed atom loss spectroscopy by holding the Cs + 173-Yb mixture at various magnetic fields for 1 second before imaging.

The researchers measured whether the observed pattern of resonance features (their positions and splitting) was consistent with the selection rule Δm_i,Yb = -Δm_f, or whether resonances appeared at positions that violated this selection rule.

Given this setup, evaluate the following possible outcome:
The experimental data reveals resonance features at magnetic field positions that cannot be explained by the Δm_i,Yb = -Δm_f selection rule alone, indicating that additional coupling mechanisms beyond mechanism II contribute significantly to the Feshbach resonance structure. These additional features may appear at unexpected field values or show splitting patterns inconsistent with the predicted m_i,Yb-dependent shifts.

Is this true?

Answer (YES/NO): NO